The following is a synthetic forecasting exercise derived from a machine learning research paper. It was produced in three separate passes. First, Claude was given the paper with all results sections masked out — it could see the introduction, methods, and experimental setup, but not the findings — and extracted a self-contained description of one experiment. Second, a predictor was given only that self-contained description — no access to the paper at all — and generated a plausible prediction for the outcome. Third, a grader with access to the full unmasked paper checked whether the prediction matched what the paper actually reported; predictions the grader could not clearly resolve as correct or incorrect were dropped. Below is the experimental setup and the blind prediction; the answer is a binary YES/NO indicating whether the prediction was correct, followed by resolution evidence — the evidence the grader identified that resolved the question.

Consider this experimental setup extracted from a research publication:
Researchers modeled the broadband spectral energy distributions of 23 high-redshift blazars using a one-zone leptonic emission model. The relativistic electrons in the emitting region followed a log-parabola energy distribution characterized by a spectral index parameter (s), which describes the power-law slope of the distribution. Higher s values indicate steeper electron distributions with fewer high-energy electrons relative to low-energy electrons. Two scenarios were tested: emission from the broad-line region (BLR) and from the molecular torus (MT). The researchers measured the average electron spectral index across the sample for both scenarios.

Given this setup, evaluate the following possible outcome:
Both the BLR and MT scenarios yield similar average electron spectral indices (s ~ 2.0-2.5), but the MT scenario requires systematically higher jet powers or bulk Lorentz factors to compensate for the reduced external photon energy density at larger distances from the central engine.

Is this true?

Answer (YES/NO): NO